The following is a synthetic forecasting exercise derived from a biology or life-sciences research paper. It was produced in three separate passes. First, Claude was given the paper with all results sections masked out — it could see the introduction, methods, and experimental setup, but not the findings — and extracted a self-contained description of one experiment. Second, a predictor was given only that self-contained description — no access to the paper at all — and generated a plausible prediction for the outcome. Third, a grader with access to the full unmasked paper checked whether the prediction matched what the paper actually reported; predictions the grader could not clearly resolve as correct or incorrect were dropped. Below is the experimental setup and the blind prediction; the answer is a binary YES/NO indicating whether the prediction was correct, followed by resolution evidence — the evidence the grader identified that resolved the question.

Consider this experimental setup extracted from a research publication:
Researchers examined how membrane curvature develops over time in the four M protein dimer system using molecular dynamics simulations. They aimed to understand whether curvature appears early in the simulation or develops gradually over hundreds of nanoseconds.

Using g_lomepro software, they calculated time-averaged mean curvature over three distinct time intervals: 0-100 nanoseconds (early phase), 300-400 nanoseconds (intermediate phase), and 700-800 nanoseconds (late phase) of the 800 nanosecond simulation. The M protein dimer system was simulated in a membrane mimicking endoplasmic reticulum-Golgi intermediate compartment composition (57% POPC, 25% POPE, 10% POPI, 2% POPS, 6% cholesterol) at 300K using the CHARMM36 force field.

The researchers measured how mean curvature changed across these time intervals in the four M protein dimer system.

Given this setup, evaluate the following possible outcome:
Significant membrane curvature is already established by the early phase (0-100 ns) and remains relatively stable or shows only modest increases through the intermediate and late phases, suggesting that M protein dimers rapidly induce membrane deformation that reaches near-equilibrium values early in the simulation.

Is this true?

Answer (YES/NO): NO